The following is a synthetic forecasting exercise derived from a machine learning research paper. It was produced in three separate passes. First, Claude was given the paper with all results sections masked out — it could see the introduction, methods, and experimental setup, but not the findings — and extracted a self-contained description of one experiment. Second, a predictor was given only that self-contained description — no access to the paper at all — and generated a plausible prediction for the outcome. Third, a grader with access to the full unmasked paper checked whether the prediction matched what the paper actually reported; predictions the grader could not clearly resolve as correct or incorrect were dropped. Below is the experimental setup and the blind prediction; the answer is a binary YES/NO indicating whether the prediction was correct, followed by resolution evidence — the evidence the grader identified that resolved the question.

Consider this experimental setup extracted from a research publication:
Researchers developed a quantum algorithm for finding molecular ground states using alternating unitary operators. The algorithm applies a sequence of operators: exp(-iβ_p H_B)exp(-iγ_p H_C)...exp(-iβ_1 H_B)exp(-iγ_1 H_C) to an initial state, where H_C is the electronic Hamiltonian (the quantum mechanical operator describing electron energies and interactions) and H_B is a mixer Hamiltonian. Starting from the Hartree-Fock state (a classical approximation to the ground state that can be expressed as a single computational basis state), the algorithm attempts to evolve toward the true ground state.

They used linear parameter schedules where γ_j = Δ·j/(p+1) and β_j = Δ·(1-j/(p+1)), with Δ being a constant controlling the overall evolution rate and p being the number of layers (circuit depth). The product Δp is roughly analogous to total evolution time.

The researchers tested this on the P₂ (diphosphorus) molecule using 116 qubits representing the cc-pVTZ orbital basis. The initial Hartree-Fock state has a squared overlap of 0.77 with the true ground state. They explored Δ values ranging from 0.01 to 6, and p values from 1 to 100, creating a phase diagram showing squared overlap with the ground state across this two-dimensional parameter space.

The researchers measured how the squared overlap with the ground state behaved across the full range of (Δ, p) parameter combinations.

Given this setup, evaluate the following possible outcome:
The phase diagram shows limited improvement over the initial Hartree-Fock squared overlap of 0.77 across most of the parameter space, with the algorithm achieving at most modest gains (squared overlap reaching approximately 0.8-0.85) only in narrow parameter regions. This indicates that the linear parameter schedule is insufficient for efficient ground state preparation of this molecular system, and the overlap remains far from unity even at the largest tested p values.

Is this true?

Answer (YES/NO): NO